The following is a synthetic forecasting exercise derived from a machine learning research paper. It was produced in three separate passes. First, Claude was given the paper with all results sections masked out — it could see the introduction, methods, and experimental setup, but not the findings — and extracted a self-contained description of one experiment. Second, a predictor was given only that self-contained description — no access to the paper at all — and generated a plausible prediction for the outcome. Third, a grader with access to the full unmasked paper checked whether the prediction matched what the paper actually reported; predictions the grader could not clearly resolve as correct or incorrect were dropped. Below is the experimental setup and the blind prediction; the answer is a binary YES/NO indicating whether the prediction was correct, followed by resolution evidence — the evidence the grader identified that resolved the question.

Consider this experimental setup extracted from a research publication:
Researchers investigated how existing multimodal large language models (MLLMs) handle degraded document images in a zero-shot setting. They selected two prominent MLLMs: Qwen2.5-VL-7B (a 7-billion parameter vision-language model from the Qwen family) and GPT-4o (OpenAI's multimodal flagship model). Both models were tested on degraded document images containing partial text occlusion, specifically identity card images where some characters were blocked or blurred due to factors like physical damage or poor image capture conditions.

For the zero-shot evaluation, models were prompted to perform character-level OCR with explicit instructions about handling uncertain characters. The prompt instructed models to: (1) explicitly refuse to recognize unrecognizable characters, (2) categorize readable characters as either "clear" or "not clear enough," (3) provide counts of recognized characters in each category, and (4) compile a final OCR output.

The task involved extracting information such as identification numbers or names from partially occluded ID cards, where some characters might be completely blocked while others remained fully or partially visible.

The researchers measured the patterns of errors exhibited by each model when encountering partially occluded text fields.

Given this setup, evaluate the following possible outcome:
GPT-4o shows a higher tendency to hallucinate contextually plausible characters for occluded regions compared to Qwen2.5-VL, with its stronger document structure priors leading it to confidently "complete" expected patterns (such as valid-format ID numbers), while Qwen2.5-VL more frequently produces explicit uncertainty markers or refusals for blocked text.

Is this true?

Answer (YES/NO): NO